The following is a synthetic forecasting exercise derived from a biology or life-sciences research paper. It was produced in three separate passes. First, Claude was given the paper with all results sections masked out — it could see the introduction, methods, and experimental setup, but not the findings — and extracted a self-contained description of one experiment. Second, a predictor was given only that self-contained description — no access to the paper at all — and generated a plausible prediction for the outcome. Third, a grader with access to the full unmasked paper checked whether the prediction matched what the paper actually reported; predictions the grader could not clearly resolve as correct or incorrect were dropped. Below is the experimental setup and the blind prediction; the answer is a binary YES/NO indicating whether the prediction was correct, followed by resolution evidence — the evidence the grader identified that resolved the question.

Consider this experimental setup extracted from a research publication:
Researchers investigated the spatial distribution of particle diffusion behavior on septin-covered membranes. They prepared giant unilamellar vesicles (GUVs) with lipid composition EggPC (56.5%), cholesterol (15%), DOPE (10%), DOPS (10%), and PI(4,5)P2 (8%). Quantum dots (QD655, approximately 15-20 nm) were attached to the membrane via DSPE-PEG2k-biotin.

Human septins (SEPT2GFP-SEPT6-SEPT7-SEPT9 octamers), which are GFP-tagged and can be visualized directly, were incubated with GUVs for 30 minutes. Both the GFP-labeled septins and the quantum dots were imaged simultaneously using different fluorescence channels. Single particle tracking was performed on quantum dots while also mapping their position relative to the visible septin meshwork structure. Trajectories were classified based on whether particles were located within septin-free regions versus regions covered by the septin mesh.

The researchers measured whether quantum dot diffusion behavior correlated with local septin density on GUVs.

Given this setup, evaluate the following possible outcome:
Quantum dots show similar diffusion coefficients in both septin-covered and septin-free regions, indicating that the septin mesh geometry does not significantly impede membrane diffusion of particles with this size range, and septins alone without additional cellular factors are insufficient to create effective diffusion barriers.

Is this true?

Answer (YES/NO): NO